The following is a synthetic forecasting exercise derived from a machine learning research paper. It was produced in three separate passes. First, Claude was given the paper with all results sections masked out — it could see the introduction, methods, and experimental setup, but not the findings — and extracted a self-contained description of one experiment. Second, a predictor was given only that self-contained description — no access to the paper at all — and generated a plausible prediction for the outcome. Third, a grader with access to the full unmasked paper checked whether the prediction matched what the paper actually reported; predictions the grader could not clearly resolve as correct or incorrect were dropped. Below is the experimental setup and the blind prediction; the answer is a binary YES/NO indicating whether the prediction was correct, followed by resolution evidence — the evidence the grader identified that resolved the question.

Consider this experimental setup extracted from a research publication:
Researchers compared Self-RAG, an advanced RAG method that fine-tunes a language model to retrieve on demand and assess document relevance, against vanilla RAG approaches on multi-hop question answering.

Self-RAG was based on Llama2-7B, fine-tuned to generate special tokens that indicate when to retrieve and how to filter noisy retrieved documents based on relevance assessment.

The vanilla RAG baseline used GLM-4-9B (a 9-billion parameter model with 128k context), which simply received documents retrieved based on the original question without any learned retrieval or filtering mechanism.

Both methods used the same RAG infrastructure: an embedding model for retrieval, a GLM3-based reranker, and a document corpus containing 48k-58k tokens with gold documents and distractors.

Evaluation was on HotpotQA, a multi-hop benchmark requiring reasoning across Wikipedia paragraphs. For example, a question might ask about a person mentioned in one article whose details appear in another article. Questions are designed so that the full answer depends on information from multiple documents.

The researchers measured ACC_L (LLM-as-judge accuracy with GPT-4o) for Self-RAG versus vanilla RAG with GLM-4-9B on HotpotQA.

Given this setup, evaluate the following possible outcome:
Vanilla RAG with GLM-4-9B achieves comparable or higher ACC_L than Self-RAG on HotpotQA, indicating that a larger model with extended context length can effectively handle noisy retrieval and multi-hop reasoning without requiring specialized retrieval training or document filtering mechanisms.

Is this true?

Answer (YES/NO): YES